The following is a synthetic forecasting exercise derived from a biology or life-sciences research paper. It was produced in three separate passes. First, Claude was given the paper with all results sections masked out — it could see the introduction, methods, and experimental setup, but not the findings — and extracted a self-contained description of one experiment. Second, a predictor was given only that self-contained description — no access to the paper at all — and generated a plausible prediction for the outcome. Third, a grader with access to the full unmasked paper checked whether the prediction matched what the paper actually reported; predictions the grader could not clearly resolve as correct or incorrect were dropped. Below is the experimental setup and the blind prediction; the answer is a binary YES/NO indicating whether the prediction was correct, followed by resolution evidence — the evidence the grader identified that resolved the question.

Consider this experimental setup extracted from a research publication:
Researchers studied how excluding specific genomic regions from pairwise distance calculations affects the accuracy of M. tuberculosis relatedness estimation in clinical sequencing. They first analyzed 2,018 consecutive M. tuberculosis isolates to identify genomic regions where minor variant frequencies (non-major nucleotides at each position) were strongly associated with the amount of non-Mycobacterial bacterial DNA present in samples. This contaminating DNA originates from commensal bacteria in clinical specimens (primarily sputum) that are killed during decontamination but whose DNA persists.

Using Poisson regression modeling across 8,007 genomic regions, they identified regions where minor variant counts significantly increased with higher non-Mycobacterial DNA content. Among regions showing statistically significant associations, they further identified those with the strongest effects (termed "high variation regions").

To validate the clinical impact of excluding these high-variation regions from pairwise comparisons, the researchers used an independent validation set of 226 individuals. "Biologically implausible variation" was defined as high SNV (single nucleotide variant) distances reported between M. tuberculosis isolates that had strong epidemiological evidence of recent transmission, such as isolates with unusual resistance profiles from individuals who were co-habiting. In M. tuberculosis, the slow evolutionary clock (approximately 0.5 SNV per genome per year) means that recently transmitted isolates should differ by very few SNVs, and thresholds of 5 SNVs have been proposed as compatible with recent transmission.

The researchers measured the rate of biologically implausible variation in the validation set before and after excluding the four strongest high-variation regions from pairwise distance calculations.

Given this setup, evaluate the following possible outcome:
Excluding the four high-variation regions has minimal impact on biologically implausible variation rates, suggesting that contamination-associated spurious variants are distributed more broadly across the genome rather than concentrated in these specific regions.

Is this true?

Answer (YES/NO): NO